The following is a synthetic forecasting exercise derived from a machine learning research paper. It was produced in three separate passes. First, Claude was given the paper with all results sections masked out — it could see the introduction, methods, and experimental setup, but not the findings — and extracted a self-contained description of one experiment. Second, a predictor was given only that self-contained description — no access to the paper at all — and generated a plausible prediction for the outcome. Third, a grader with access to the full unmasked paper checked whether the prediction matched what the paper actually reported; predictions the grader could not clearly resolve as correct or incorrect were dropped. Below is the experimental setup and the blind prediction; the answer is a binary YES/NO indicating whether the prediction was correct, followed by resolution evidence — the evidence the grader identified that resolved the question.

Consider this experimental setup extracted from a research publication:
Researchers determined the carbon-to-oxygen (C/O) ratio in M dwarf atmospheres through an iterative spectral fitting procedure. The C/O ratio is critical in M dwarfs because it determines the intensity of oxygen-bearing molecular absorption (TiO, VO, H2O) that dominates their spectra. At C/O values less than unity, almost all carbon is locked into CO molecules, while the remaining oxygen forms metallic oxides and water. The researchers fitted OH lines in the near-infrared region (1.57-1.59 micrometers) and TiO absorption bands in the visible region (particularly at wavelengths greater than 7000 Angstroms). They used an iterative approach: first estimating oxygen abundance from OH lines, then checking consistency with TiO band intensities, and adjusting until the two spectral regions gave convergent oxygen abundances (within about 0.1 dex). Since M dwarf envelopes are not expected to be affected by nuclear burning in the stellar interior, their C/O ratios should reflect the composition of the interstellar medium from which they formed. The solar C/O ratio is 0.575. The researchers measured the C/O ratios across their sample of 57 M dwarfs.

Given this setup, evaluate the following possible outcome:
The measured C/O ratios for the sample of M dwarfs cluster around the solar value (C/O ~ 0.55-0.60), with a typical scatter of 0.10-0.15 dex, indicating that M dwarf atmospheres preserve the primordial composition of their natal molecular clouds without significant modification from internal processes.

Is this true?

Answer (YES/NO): YES